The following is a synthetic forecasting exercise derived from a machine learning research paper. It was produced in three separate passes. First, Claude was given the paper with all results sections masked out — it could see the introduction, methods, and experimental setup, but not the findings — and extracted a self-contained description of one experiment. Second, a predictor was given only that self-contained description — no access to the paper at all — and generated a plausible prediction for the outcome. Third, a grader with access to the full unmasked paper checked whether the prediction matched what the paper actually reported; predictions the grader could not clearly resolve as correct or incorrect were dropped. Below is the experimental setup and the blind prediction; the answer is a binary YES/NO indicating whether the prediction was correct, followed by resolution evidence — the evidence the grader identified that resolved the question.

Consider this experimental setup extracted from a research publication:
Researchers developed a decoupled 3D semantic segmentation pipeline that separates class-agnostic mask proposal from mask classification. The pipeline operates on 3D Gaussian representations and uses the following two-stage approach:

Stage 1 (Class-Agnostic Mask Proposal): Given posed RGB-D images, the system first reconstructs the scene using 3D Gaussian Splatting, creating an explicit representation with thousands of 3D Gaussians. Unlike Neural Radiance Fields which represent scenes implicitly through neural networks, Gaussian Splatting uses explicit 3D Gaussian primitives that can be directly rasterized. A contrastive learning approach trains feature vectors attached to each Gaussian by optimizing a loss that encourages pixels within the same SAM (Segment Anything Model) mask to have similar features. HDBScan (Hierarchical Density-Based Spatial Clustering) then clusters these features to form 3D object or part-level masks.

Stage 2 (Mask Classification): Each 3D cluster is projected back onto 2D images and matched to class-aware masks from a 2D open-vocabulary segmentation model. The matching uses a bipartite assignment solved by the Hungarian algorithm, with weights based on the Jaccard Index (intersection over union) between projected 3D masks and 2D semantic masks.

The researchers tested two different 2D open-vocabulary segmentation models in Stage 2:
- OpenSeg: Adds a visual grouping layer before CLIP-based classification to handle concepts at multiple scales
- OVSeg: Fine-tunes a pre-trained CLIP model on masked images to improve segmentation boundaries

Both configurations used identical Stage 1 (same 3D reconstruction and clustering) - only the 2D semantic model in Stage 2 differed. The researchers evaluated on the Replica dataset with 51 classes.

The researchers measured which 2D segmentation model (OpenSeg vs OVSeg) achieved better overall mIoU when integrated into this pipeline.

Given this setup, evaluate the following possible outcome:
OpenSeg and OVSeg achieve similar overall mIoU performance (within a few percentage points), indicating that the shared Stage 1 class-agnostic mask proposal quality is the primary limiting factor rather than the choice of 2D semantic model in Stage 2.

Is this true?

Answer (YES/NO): NO